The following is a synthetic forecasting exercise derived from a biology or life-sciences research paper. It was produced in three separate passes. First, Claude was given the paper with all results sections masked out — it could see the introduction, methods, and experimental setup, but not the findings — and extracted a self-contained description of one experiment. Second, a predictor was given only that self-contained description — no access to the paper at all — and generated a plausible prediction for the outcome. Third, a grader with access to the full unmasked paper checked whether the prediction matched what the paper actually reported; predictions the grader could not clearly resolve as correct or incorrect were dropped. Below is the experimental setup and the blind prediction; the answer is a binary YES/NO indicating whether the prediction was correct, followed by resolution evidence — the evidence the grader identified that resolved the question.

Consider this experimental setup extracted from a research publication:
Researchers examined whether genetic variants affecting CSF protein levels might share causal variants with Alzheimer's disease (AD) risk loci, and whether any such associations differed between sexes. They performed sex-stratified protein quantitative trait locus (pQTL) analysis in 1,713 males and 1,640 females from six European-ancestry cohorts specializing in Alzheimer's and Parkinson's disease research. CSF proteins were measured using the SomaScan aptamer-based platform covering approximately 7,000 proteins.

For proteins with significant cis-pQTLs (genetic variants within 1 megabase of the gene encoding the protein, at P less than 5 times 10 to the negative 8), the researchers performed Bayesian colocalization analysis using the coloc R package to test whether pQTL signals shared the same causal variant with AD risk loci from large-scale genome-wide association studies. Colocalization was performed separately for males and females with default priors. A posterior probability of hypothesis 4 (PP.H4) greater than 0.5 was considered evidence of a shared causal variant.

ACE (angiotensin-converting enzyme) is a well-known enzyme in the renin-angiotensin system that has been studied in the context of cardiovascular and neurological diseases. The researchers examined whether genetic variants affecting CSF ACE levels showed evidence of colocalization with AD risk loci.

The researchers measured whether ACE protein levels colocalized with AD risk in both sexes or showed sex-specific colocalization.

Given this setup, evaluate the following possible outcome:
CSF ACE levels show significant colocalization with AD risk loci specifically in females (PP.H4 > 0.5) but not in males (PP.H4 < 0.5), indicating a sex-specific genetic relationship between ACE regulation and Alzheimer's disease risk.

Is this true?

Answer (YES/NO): YES